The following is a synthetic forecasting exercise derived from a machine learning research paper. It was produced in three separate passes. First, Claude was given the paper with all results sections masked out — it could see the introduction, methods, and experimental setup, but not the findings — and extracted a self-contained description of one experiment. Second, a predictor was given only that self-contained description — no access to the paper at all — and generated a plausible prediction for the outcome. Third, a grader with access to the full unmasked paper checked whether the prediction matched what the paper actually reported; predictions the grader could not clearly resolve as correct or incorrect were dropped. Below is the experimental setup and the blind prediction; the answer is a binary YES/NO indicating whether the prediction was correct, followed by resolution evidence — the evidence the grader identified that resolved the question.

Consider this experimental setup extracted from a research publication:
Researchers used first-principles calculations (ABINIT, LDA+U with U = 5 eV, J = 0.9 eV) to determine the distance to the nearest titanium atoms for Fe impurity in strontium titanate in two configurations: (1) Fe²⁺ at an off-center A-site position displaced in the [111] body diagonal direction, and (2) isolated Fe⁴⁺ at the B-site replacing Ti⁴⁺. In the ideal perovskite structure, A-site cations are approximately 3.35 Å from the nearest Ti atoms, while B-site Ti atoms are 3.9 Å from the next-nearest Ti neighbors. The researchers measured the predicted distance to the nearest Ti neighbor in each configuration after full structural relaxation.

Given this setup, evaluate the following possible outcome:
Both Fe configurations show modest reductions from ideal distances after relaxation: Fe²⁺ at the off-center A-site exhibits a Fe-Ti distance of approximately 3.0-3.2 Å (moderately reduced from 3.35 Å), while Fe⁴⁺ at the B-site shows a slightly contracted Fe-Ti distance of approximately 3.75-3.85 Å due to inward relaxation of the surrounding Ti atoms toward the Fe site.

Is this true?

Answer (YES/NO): NO